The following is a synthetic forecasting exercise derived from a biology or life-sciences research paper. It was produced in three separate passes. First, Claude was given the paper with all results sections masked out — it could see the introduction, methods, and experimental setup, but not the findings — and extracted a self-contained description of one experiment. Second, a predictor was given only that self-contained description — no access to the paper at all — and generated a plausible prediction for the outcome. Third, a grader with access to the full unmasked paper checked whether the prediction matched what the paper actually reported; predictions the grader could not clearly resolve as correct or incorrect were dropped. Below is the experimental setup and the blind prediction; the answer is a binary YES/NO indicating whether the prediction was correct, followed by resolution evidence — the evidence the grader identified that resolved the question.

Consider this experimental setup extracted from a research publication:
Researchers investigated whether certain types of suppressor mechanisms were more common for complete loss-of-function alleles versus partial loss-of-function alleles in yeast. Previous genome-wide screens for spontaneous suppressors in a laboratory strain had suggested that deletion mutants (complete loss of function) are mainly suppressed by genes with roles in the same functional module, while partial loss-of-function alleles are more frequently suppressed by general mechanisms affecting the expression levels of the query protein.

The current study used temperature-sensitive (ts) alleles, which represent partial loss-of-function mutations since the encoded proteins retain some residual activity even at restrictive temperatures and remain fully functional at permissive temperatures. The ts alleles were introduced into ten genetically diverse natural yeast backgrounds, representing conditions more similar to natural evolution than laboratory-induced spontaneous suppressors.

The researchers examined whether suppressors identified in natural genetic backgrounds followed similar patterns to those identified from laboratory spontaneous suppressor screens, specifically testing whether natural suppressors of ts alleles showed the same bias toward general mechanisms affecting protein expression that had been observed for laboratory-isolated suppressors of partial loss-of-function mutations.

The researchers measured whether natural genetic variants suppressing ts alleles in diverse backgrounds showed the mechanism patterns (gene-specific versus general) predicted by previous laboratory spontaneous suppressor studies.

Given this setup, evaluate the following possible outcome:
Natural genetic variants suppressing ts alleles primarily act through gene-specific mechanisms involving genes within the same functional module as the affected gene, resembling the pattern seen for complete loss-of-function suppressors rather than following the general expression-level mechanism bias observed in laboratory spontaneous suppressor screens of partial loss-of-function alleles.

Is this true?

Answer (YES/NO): NO